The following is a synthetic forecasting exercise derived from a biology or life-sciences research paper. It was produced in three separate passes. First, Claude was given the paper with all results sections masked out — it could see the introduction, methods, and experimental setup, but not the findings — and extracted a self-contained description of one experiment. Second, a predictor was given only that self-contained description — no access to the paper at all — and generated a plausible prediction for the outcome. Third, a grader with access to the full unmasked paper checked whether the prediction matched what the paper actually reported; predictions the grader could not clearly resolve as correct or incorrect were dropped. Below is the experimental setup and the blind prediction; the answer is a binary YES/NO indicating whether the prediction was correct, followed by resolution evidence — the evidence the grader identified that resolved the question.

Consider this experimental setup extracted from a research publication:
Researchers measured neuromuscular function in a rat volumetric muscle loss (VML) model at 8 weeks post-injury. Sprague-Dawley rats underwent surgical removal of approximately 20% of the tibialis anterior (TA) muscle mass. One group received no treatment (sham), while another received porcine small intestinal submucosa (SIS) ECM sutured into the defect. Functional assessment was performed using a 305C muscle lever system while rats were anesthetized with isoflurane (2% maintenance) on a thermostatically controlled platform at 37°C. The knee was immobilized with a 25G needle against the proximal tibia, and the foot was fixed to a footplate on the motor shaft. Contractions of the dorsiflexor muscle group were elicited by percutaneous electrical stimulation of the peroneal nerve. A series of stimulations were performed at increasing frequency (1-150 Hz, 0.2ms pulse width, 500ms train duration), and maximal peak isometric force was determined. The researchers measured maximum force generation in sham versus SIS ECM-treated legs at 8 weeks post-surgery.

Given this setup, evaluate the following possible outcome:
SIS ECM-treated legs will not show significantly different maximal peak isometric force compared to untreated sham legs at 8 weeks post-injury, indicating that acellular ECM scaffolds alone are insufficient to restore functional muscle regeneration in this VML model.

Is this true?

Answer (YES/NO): YES